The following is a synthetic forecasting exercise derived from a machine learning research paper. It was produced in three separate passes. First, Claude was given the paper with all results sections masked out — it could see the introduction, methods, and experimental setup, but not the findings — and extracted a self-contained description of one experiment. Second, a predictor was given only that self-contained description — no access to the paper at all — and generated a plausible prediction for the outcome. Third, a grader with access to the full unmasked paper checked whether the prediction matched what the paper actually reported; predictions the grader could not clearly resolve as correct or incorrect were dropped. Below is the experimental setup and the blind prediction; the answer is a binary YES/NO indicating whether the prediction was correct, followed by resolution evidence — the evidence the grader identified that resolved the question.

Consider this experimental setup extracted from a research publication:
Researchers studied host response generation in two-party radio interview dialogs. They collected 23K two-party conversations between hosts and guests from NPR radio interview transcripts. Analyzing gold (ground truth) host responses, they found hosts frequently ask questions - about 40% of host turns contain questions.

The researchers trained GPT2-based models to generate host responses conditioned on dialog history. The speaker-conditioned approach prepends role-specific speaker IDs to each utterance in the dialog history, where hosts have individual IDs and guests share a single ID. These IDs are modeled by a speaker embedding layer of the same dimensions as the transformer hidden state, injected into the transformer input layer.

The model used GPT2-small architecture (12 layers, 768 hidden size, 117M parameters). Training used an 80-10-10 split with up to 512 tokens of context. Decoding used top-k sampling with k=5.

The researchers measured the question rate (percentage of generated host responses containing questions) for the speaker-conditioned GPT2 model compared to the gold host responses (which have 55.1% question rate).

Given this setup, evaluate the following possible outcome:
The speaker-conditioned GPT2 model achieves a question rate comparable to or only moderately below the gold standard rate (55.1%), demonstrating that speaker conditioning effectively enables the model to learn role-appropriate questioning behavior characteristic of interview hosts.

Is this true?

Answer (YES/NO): NO